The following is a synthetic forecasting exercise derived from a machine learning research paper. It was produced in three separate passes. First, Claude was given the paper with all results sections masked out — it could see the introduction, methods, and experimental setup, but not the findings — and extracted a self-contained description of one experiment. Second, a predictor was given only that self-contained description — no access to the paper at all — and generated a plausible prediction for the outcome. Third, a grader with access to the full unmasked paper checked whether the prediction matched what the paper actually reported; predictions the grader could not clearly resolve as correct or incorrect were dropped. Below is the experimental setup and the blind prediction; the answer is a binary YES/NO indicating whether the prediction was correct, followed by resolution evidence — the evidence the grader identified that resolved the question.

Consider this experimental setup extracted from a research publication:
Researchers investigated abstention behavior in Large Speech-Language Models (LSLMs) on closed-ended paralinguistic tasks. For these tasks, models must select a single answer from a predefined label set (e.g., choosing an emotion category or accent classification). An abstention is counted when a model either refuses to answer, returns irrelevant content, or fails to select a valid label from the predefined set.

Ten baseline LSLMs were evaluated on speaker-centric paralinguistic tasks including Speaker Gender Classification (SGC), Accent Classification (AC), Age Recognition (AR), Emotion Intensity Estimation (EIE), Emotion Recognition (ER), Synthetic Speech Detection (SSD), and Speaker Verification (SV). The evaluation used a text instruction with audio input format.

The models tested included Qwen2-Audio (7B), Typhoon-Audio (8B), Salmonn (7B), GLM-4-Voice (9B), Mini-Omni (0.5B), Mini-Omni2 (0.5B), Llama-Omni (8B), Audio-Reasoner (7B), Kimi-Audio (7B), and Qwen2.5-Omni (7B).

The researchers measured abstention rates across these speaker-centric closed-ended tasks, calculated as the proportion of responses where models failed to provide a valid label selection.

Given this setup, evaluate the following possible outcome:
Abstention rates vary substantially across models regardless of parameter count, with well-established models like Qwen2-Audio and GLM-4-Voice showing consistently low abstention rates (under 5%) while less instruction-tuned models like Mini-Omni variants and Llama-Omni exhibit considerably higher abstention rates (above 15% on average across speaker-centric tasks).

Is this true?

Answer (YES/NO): NO